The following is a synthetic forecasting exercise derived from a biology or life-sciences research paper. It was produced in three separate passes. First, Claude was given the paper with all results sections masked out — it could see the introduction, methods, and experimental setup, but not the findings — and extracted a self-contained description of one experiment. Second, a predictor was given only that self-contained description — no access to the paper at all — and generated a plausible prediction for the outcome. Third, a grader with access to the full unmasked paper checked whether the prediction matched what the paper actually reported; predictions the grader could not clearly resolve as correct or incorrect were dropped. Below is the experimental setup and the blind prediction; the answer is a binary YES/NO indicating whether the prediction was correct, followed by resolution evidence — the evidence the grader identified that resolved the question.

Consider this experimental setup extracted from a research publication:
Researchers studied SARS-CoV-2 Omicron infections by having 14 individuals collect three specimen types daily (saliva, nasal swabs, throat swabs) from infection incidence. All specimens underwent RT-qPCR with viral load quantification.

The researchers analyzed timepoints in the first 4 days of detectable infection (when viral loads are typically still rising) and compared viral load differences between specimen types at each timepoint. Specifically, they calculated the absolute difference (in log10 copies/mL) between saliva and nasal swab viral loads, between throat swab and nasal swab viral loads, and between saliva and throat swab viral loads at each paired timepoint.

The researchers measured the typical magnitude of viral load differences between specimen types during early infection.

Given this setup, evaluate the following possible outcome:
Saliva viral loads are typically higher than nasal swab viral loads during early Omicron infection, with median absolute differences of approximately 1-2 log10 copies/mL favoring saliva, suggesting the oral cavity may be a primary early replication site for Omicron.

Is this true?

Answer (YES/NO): NO